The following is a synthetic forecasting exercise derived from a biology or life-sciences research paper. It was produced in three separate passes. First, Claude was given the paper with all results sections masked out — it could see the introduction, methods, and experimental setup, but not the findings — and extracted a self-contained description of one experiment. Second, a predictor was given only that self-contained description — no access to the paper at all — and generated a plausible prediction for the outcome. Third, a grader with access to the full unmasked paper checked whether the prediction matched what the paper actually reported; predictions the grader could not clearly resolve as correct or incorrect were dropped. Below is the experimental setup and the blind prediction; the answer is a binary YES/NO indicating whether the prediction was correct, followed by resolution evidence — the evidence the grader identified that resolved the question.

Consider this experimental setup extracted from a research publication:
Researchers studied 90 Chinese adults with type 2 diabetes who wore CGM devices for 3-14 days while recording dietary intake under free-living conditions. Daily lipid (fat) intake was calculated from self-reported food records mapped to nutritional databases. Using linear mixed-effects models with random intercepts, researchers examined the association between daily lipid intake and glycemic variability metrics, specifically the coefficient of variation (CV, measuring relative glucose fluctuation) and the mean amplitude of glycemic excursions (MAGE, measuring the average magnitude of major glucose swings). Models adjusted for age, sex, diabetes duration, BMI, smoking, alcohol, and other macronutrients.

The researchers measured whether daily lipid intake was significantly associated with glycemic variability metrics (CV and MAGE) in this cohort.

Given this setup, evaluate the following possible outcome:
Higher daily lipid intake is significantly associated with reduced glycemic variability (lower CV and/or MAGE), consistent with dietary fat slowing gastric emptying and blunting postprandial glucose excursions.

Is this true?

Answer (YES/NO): NO